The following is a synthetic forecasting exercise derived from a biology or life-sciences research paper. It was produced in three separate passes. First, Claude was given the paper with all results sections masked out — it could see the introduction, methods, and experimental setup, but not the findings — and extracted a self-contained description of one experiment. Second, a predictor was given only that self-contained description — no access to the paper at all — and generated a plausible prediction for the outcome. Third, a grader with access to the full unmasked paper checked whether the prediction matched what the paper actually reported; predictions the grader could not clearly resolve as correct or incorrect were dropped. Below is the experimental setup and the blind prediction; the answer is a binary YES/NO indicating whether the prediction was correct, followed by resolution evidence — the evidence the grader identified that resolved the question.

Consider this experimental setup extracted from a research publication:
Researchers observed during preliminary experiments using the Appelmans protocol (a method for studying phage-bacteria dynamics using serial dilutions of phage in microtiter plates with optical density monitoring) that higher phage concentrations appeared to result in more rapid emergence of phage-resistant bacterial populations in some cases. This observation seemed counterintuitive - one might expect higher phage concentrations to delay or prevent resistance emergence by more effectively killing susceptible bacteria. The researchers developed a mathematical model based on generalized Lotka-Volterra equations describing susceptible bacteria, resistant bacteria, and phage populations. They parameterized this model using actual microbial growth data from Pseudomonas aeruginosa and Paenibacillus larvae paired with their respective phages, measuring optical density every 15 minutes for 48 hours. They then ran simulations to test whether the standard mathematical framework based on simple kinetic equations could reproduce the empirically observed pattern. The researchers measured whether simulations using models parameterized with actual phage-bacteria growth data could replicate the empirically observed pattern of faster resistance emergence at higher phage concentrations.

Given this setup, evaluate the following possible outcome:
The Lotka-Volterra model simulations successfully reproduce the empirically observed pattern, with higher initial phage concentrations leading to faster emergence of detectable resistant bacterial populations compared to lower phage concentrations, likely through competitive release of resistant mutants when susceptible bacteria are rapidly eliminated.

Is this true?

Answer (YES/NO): NO